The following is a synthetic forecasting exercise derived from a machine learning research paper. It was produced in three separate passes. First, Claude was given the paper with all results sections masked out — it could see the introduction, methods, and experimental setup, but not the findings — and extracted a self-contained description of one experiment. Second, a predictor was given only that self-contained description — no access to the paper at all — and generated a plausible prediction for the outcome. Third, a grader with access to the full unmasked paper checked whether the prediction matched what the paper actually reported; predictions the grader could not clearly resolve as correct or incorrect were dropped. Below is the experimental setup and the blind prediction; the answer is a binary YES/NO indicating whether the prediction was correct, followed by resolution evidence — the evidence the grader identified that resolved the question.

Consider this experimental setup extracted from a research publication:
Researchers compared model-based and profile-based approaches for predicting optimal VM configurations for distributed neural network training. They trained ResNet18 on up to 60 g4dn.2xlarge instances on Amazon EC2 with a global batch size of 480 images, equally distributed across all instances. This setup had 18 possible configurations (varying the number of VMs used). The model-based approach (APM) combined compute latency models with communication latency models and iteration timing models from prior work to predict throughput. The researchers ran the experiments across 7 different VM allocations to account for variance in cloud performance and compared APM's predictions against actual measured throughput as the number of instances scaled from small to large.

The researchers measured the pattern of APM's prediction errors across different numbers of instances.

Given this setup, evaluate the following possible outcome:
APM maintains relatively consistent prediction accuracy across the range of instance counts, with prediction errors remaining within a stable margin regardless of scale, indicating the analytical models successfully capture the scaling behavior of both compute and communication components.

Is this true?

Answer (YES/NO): NO